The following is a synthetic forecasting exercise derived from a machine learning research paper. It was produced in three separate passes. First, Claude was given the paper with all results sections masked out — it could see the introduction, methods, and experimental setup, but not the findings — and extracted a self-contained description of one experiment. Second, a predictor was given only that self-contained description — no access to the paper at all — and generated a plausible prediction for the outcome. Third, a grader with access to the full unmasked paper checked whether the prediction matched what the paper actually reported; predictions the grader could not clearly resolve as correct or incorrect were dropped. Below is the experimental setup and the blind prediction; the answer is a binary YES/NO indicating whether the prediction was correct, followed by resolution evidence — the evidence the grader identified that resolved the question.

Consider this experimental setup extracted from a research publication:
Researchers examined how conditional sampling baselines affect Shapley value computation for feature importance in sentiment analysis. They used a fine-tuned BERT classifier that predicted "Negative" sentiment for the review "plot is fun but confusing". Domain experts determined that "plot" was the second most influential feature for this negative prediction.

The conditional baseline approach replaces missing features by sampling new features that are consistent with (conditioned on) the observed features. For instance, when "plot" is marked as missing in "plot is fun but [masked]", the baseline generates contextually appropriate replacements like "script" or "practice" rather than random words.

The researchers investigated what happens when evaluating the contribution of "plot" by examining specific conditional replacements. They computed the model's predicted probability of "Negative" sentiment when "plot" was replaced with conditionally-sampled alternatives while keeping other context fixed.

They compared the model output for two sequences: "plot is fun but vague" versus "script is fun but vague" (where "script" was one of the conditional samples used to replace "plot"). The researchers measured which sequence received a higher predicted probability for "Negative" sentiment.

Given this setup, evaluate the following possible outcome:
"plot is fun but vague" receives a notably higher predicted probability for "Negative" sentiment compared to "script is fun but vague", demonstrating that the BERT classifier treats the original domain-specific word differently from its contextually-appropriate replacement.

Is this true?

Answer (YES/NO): NO